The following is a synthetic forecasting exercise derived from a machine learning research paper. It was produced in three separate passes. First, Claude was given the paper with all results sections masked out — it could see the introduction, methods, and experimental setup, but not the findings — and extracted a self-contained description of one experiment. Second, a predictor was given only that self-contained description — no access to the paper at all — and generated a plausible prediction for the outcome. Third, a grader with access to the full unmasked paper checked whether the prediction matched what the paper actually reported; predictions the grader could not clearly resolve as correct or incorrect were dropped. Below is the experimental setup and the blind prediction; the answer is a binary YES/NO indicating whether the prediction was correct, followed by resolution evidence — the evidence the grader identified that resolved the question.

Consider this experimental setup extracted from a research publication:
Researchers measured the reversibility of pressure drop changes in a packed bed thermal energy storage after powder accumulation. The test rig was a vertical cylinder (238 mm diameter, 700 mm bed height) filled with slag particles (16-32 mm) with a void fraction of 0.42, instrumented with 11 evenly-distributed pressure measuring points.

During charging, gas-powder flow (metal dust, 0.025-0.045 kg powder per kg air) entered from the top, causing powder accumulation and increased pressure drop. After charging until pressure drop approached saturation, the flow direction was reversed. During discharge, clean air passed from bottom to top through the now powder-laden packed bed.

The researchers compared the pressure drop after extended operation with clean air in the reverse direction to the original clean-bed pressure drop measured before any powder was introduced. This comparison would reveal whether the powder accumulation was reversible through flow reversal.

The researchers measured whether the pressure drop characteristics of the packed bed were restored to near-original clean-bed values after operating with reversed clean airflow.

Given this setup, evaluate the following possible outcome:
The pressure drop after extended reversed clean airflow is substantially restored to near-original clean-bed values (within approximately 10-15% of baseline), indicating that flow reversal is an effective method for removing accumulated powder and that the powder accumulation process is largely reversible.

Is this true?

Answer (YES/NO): NO